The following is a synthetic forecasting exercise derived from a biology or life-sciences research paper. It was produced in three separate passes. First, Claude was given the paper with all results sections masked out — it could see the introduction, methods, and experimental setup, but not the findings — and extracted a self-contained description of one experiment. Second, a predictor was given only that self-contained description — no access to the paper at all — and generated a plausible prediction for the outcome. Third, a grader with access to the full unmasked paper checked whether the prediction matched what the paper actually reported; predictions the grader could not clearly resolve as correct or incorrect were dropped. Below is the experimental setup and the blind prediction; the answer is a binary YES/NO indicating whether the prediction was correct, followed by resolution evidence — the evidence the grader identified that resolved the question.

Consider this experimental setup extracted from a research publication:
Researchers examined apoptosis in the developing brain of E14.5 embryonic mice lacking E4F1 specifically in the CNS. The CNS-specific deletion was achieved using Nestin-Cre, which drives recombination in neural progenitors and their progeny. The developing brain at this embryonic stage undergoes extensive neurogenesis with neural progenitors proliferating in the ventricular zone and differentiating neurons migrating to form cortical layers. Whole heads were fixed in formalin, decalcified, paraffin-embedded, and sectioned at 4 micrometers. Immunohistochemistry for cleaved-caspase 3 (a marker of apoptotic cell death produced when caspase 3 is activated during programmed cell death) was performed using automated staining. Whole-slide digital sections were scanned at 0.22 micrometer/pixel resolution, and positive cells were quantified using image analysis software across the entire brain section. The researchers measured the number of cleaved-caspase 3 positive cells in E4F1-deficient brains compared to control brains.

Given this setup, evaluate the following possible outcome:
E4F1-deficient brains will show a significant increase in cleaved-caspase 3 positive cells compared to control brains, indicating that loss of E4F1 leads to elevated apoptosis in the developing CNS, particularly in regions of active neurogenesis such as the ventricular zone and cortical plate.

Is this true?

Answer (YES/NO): NO